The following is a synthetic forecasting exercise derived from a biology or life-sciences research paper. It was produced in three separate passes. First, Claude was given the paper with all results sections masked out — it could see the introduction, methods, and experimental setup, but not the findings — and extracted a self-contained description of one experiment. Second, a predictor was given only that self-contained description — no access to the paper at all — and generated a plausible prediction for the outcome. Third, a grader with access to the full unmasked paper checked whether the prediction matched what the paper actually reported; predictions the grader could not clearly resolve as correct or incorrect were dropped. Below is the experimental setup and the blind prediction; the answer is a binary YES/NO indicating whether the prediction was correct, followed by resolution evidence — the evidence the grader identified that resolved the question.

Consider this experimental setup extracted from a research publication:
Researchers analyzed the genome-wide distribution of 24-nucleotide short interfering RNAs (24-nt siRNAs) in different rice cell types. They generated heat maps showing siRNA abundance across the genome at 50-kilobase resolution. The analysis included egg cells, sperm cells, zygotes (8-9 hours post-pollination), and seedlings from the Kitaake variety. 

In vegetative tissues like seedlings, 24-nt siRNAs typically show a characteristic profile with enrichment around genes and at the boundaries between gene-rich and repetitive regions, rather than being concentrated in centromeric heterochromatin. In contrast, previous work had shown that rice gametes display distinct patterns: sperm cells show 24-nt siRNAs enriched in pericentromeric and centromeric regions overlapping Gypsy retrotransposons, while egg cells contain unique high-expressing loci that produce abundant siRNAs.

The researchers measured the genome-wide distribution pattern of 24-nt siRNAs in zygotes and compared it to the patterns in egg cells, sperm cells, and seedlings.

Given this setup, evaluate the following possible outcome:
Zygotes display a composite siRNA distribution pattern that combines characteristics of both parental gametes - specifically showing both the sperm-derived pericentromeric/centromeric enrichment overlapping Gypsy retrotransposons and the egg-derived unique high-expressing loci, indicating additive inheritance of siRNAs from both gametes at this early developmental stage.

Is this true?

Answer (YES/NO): NO